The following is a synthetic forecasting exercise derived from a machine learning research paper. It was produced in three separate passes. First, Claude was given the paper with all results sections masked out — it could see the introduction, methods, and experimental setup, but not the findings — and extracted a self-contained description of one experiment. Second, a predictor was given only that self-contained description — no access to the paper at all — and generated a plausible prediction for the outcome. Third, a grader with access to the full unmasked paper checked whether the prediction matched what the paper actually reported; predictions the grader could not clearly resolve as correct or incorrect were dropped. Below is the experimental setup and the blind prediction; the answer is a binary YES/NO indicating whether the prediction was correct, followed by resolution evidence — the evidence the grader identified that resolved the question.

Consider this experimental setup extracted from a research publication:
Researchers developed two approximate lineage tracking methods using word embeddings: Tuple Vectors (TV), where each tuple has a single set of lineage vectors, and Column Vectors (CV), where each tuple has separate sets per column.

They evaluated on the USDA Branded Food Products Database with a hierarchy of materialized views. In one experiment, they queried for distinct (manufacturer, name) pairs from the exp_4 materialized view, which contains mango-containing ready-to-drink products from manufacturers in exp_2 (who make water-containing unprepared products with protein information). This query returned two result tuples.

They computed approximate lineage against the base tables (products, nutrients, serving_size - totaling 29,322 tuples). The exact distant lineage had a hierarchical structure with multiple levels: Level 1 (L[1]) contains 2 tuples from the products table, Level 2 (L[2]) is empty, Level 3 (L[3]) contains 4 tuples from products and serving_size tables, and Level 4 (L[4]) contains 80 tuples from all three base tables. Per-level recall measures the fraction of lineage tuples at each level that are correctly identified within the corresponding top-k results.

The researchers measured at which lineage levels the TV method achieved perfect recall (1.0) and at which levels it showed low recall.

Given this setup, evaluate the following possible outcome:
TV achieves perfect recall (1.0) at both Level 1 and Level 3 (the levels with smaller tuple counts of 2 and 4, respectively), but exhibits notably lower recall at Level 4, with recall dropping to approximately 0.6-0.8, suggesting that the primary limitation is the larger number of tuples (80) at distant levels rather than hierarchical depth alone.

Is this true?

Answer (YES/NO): NO